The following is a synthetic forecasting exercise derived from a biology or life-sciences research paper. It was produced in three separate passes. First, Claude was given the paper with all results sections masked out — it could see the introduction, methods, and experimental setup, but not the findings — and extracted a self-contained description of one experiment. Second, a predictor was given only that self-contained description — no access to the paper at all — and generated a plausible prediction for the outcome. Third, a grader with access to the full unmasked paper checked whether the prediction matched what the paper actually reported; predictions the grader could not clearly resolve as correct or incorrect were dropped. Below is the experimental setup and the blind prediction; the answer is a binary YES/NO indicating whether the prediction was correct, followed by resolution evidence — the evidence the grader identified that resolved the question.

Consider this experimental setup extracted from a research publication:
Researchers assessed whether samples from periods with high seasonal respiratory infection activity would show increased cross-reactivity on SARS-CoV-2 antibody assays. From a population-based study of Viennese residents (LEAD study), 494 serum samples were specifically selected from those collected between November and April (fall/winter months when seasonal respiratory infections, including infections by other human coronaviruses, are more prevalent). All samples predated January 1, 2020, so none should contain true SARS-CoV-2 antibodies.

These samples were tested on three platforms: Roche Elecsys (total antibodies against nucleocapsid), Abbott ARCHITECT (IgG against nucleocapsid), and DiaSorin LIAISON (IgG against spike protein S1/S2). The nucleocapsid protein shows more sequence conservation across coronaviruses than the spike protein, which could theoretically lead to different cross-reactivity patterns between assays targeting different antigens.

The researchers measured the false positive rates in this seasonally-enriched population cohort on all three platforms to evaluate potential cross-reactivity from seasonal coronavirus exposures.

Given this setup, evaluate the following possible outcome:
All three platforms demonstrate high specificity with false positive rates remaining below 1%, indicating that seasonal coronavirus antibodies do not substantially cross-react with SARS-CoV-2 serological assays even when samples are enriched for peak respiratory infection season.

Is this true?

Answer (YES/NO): NO